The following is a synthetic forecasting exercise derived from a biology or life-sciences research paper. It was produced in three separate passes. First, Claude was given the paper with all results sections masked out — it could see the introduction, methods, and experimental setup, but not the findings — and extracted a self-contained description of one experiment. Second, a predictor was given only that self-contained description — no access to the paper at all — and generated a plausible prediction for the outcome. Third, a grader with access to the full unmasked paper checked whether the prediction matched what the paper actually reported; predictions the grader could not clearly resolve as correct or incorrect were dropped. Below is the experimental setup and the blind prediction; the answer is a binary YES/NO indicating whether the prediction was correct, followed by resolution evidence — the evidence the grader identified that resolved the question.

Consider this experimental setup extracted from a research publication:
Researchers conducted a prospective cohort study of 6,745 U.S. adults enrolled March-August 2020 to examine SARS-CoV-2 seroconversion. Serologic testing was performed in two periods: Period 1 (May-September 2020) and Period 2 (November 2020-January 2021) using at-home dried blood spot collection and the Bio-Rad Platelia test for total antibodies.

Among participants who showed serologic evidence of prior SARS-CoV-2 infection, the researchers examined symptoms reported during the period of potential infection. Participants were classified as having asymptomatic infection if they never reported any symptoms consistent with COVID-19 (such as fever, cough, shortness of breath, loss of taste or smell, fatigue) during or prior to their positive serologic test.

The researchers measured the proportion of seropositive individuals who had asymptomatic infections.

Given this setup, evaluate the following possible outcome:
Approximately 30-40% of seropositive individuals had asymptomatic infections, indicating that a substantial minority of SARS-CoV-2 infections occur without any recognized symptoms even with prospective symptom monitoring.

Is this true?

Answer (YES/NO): NO